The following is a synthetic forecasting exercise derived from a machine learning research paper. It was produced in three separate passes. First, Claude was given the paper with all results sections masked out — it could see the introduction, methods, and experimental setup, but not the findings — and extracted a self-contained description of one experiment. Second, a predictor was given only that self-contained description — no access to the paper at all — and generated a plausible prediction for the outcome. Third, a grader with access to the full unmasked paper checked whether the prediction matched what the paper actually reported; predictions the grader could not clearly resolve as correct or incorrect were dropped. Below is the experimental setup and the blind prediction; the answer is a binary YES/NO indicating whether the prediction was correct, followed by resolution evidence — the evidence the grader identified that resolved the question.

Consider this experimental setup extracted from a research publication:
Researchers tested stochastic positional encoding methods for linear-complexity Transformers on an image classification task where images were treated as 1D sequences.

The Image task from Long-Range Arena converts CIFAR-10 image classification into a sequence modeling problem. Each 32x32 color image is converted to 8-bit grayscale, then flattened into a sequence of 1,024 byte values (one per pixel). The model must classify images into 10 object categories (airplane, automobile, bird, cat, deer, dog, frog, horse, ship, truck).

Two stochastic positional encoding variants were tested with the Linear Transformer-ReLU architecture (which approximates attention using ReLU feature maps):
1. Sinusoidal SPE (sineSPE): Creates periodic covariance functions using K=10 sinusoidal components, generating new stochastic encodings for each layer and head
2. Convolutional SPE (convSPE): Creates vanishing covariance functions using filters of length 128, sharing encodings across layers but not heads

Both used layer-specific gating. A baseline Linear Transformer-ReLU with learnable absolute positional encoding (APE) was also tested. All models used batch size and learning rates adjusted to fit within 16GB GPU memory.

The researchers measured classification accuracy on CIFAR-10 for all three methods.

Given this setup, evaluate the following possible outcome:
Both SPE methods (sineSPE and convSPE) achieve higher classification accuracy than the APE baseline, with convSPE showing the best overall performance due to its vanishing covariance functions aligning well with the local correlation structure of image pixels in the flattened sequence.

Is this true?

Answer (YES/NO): NO